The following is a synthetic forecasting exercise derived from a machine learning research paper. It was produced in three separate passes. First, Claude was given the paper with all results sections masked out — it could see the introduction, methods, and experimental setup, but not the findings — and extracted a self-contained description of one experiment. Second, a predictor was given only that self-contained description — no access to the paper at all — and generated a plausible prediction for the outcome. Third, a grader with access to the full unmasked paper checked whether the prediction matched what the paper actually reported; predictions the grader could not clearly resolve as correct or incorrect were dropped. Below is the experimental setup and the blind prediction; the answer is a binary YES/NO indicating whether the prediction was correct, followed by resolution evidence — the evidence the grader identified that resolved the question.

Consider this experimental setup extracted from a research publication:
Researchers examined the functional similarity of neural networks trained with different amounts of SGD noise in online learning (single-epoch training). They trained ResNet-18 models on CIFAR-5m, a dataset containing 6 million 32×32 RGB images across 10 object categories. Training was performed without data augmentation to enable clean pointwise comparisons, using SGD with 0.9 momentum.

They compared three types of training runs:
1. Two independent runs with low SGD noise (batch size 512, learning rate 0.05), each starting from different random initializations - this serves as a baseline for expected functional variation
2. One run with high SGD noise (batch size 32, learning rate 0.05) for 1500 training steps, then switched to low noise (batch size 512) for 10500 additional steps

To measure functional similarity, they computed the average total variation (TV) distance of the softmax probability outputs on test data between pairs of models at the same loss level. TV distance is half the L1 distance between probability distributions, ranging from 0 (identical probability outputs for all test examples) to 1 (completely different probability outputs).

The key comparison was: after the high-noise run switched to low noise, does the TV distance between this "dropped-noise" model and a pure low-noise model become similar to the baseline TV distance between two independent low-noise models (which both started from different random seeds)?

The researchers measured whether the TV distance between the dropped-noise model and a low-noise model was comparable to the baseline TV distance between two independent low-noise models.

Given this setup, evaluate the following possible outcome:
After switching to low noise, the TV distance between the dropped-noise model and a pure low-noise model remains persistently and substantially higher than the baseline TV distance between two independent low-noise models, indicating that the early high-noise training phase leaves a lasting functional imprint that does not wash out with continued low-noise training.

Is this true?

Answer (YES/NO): NO